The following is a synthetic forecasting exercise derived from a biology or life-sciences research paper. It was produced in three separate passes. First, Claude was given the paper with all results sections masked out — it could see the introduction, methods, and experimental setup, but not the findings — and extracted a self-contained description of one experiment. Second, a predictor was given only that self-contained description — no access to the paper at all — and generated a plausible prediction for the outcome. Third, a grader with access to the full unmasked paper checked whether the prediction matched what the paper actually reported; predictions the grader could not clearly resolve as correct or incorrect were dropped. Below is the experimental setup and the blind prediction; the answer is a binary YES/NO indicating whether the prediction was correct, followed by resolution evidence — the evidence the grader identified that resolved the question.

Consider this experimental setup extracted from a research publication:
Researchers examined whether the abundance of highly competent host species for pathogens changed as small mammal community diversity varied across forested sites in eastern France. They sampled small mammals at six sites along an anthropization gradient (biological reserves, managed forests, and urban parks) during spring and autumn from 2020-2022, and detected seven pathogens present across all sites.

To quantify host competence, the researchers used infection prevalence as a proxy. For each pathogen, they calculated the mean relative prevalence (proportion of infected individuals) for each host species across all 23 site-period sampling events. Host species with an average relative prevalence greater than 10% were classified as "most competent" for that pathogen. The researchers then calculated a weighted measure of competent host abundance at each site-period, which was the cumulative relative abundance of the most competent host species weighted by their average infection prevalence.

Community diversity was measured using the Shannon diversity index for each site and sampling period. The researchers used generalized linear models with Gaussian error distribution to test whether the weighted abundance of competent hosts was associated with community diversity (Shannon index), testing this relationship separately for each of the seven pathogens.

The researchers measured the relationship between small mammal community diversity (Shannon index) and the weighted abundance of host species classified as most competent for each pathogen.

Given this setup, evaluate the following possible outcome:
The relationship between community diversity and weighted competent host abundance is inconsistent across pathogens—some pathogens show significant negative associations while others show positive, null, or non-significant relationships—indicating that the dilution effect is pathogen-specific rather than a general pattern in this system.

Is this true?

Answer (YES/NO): YES